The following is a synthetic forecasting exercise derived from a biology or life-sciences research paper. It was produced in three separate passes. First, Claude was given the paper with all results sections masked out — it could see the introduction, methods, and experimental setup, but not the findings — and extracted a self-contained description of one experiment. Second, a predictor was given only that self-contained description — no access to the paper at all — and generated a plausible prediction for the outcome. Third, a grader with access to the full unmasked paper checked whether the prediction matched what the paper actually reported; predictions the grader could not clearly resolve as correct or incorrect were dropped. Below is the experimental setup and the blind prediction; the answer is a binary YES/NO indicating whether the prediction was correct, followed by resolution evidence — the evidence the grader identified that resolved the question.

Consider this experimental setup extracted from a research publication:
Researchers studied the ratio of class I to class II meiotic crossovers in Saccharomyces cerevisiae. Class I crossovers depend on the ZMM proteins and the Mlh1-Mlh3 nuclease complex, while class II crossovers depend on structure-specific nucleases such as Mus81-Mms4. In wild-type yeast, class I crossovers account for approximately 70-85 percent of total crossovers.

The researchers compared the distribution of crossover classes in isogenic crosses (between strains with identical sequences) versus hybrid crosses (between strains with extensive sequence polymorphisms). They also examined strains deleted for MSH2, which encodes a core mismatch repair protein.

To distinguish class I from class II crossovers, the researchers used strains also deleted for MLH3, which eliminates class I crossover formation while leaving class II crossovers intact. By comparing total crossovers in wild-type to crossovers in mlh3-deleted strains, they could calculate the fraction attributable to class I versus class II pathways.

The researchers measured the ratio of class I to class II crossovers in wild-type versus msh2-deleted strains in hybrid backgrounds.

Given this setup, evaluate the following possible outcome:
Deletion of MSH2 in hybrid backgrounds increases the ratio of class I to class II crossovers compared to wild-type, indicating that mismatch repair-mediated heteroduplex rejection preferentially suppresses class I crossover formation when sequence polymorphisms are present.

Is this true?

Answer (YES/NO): YES